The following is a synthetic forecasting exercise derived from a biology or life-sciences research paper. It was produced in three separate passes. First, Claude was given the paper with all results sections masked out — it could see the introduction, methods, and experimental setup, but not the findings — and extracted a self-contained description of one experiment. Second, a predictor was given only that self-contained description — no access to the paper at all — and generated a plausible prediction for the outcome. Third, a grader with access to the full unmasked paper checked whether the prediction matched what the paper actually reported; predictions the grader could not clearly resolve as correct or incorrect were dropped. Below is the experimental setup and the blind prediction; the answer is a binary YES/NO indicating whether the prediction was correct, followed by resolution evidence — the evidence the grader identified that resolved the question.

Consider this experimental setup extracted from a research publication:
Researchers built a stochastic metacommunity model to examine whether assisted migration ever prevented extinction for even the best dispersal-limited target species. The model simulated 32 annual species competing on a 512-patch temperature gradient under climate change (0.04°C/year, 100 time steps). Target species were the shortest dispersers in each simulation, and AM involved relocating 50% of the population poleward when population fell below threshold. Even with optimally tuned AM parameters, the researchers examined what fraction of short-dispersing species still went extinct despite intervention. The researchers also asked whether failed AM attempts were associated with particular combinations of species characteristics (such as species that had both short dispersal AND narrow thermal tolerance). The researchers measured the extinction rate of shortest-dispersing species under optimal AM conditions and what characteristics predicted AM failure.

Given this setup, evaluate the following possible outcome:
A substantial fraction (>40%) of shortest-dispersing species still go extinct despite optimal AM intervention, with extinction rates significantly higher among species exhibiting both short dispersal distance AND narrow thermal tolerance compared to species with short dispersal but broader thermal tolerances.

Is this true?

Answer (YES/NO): NO